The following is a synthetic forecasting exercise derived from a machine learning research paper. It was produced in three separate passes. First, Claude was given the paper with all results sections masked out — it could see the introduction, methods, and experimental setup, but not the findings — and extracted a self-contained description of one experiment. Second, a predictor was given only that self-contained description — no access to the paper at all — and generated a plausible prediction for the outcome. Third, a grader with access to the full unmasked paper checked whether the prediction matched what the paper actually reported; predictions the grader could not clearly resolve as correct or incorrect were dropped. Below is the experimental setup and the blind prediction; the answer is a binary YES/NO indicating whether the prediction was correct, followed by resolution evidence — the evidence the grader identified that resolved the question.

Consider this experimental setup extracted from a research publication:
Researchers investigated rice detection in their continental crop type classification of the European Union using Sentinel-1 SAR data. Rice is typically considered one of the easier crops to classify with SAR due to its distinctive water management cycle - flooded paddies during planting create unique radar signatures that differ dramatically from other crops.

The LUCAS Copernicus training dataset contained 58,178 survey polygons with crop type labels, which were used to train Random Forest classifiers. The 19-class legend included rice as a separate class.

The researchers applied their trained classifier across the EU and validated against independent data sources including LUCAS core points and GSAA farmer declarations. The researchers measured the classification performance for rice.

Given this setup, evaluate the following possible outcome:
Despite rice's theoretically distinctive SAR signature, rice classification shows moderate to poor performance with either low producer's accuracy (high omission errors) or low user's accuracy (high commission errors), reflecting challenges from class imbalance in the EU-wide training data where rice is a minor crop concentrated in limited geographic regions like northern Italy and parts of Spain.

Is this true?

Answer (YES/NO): YES